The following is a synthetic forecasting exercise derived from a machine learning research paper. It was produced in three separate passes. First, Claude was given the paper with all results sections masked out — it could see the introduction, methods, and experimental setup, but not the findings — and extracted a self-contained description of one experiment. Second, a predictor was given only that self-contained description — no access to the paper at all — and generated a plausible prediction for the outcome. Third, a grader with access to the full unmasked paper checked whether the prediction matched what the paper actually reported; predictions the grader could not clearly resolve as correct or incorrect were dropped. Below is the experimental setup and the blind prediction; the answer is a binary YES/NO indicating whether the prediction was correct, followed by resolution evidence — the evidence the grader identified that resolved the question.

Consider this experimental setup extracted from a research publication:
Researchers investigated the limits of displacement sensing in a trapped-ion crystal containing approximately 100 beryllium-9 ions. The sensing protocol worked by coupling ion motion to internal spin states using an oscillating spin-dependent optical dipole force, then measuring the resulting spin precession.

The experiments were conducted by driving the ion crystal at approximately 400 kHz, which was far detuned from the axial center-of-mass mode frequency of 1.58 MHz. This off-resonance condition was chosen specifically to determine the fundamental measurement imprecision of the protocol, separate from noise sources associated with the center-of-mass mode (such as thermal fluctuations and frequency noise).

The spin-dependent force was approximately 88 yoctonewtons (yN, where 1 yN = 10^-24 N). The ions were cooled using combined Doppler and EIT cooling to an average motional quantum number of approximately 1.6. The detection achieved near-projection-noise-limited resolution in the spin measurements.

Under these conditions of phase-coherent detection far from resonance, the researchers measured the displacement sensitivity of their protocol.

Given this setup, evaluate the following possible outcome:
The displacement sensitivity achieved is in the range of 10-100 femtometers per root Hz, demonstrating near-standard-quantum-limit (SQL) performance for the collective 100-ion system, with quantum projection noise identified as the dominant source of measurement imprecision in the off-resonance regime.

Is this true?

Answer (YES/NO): NO